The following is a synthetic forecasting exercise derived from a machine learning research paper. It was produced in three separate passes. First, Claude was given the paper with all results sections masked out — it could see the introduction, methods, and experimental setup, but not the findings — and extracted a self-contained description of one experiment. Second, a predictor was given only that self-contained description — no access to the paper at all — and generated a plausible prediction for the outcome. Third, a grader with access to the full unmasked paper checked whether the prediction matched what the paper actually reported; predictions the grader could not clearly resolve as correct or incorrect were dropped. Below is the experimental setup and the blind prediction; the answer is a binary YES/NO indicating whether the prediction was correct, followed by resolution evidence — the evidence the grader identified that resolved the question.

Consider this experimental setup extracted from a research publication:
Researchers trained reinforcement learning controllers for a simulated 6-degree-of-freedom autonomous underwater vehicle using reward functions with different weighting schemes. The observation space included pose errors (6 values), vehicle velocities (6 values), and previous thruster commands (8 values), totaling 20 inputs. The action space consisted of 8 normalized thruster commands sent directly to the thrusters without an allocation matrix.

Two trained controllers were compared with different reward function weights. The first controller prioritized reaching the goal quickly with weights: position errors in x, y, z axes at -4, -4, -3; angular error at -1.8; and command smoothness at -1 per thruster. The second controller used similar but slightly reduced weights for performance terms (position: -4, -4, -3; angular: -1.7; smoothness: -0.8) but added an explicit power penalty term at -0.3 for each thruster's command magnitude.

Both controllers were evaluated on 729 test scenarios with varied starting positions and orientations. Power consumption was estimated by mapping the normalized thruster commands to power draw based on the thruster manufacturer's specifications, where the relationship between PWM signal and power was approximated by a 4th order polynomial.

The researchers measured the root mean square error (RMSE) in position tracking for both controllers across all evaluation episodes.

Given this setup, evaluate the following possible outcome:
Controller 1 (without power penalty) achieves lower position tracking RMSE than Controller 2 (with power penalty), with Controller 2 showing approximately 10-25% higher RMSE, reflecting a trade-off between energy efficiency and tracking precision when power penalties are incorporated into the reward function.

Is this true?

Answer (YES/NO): NO